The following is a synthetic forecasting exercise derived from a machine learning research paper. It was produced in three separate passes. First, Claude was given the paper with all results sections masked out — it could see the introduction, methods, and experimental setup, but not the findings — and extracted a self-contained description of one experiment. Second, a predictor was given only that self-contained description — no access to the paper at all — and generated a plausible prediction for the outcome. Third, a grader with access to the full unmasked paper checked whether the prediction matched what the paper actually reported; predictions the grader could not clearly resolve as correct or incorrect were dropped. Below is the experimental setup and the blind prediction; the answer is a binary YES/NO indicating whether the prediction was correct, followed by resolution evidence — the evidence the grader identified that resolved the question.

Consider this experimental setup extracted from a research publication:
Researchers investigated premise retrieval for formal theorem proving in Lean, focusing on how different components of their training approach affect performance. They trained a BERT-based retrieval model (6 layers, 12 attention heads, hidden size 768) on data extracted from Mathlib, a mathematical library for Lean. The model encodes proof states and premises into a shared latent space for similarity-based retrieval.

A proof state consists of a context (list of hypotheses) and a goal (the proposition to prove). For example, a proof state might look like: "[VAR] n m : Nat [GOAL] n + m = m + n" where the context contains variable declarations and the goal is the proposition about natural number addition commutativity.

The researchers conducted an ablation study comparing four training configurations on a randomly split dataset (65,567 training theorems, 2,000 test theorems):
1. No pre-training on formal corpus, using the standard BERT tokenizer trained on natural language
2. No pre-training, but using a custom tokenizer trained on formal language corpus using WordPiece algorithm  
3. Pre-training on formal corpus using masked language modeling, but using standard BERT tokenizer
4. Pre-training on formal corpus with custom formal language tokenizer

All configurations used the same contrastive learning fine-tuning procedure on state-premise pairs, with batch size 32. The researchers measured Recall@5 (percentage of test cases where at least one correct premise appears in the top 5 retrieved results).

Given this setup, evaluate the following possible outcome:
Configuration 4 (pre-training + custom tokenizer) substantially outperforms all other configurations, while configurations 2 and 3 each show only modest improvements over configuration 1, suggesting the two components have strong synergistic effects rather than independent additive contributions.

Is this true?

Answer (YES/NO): NO